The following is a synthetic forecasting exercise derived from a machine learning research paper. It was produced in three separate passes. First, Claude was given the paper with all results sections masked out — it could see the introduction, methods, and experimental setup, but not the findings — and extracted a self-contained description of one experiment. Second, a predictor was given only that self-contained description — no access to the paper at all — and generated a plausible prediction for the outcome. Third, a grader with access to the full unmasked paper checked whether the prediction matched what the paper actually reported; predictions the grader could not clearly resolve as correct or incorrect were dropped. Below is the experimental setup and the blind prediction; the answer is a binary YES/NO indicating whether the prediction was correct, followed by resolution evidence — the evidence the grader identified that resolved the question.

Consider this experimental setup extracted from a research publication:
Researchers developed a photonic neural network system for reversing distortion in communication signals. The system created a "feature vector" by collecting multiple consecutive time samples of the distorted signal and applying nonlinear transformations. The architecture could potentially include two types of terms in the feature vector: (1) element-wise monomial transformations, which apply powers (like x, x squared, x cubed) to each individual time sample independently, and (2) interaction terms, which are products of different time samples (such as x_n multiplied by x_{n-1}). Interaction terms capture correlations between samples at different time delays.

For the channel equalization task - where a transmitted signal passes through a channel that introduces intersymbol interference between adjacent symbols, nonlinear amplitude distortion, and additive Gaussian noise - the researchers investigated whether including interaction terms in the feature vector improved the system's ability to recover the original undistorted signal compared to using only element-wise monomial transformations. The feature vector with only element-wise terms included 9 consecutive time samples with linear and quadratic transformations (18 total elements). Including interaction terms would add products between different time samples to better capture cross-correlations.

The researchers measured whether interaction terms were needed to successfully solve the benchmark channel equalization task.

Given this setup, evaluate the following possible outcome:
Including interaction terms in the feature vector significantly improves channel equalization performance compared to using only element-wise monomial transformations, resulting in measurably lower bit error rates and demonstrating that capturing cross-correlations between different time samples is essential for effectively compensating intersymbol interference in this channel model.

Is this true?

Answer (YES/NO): NO